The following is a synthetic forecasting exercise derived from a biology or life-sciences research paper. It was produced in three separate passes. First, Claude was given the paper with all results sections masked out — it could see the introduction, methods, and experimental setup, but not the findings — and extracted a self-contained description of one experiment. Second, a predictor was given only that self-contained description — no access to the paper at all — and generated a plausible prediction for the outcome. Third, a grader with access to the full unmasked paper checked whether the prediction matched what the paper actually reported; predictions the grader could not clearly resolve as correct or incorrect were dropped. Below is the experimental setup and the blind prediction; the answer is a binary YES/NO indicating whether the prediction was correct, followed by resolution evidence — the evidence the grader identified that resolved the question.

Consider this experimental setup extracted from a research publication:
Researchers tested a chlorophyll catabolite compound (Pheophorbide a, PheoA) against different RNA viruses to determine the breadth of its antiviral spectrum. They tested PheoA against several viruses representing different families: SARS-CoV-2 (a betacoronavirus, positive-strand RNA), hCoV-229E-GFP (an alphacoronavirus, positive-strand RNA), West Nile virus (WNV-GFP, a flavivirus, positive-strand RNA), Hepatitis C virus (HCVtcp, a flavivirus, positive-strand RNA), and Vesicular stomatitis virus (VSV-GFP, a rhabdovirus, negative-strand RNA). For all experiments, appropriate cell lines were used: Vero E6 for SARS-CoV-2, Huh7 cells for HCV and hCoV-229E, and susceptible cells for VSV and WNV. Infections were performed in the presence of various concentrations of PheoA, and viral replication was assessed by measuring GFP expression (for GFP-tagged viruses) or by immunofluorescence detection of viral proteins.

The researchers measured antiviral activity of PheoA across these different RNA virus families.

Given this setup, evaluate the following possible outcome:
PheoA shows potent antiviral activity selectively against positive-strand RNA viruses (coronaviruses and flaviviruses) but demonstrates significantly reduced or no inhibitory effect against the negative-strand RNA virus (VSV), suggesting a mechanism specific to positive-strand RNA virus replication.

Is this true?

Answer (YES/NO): YES